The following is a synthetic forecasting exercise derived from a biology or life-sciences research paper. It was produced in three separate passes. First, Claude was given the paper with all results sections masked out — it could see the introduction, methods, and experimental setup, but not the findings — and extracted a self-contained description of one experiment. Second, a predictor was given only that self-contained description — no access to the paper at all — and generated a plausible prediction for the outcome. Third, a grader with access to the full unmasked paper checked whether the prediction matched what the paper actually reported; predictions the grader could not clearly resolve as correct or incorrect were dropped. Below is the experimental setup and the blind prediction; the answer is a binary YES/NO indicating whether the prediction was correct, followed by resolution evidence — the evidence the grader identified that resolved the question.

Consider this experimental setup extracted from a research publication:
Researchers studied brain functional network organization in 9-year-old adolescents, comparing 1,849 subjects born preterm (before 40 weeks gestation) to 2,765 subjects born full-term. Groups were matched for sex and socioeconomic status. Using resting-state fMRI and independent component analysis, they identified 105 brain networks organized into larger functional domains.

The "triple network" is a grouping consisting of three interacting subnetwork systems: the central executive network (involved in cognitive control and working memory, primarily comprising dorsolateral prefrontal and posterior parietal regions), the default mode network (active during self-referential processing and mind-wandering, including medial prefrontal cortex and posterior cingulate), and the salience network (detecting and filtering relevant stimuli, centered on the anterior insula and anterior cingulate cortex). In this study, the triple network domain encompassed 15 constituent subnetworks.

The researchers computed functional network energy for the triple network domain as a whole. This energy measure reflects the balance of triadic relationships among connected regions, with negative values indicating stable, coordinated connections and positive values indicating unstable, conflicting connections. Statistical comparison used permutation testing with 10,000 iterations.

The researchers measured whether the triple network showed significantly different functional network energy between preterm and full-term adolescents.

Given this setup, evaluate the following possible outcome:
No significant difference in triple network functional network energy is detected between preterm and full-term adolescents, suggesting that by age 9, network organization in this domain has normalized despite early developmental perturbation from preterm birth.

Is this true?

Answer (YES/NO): YES